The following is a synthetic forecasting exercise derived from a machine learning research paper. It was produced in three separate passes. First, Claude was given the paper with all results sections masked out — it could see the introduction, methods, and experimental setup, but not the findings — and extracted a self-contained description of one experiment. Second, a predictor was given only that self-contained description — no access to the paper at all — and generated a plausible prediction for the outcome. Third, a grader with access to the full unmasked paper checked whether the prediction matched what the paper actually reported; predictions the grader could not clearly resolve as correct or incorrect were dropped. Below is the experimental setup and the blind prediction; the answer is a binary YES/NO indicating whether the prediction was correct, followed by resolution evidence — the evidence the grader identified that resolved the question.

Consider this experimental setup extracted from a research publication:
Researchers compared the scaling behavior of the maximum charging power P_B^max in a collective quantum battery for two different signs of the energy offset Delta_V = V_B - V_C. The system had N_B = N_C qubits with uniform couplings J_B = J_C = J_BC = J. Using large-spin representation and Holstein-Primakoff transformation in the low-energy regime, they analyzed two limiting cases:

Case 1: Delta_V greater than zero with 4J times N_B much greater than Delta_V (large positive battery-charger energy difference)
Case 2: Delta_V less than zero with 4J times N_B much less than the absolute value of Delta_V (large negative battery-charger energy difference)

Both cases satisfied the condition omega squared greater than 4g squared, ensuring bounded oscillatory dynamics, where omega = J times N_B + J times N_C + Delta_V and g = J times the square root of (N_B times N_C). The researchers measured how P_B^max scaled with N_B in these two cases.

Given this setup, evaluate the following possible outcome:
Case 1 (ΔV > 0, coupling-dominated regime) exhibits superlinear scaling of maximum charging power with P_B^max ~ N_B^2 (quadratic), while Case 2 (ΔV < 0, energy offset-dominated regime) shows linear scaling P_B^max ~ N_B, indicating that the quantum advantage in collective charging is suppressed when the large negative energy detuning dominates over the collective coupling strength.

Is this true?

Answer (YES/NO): NO